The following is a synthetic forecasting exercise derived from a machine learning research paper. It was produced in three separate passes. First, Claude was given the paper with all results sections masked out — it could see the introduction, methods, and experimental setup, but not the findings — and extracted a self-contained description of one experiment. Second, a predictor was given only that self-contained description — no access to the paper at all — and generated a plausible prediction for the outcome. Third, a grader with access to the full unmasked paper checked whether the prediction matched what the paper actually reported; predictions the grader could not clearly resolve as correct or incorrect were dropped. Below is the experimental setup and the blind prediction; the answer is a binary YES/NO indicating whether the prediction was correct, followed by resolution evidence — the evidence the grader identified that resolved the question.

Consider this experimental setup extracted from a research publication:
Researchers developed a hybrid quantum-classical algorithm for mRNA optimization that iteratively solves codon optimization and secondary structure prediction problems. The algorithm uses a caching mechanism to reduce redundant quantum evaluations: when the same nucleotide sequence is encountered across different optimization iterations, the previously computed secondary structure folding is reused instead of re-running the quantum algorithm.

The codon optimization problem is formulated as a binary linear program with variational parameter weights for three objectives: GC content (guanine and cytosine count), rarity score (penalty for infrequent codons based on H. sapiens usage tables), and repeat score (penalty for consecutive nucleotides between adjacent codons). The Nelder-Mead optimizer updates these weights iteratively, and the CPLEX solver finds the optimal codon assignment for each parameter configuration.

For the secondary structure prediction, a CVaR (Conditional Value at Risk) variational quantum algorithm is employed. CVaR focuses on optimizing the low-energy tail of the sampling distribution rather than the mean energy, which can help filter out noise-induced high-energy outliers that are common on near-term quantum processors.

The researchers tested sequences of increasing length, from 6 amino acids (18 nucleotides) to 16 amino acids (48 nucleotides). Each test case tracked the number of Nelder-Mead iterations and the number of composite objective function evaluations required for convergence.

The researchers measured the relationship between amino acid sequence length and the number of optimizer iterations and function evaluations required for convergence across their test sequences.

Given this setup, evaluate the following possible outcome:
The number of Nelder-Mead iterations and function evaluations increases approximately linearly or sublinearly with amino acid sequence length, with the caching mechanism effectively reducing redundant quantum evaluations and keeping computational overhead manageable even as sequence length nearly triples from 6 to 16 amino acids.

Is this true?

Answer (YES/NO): NO